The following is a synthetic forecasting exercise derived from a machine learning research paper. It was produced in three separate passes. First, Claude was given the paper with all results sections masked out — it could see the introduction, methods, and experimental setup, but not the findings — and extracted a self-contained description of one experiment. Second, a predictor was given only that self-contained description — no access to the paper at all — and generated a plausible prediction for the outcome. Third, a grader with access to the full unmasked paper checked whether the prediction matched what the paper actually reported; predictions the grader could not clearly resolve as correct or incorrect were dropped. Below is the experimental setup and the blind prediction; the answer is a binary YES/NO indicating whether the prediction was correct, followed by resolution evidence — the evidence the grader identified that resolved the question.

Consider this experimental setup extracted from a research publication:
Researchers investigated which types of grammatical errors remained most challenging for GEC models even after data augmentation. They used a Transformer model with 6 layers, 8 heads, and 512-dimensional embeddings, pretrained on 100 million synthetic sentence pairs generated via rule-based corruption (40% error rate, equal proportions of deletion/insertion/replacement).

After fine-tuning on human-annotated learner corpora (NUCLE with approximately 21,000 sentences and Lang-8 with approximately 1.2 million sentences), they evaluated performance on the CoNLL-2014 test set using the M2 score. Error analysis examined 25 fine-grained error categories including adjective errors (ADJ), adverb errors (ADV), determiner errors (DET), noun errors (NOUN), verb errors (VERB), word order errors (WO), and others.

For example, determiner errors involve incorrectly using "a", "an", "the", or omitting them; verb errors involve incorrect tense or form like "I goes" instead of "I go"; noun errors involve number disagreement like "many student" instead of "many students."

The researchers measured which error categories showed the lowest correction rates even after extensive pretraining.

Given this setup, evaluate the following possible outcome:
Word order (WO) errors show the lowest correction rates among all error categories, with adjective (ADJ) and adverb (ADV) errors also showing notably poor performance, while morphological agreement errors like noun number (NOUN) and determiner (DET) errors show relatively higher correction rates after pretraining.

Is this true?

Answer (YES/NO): NO